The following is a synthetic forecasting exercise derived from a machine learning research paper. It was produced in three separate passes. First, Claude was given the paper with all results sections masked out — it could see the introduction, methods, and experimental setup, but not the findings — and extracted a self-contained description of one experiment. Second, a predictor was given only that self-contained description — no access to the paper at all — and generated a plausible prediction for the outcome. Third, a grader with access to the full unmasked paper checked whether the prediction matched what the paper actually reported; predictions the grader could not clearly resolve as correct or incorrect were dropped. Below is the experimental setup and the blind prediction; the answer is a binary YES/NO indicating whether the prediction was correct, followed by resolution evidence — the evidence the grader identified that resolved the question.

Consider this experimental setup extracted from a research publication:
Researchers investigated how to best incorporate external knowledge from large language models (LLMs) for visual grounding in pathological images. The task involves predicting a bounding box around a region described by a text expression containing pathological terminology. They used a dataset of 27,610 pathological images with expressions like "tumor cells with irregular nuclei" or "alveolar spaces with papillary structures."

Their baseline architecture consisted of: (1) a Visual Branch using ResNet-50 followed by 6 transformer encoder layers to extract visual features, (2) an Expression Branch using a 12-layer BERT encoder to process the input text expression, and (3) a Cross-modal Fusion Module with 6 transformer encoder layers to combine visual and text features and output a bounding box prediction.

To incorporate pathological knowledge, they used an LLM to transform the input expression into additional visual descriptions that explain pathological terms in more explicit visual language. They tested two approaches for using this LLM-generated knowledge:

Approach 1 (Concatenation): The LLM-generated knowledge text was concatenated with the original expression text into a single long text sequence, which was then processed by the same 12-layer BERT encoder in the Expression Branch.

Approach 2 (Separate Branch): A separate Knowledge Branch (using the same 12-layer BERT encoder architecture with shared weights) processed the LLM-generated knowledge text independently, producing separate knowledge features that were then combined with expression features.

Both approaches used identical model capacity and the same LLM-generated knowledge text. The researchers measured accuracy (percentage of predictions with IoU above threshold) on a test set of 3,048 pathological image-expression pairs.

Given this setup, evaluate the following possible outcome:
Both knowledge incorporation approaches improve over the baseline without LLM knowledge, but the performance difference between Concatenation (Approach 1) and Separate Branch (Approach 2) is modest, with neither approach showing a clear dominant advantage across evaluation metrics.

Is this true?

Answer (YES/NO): NO